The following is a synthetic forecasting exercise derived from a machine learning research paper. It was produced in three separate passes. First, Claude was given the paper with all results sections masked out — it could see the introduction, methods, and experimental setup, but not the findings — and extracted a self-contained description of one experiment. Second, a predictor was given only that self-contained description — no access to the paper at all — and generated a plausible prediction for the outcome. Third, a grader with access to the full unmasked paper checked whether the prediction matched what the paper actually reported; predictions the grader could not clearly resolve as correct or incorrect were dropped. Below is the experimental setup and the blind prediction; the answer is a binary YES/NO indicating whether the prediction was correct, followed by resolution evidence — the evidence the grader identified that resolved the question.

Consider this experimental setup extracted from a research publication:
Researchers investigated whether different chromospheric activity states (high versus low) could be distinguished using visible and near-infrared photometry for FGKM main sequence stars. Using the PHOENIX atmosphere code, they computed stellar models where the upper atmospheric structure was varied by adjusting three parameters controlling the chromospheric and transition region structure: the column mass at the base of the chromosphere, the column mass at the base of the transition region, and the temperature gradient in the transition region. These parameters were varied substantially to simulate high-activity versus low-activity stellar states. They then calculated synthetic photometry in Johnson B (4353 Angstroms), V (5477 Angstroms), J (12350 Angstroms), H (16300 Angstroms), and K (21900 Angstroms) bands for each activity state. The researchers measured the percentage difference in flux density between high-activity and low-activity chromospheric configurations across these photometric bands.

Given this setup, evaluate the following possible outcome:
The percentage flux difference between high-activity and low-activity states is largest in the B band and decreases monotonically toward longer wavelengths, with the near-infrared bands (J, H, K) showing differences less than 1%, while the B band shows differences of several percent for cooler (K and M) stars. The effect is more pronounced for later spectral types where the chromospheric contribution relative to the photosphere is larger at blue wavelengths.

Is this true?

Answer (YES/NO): NO